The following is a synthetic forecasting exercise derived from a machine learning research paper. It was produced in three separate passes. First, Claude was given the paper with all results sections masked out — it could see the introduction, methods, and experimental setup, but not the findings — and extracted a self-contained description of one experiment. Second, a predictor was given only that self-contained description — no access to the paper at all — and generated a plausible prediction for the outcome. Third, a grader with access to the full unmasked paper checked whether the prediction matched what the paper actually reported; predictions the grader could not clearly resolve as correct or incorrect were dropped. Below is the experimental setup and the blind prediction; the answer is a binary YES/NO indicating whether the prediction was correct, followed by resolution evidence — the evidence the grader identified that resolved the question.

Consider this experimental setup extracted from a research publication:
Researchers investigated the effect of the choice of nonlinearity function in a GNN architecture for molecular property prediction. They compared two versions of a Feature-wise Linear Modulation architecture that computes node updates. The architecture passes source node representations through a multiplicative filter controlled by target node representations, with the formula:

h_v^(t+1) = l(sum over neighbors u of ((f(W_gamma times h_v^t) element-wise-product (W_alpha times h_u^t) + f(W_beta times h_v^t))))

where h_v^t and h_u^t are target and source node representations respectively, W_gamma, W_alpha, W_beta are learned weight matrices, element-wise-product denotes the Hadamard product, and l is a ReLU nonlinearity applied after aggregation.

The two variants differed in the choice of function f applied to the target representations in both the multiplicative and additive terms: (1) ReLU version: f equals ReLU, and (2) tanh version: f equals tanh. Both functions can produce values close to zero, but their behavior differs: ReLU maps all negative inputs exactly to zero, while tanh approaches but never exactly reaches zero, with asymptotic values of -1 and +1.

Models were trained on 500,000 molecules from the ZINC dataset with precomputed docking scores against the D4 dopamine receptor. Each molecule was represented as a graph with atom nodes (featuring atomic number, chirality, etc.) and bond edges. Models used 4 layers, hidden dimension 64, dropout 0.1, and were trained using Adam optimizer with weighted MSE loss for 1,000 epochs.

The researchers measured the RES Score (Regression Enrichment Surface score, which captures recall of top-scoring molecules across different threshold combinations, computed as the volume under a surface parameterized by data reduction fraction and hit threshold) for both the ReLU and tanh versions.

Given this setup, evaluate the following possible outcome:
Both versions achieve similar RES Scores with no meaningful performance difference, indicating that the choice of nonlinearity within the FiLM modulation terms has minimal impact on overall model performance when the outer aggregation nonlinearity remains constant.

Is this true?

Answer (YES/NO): NO